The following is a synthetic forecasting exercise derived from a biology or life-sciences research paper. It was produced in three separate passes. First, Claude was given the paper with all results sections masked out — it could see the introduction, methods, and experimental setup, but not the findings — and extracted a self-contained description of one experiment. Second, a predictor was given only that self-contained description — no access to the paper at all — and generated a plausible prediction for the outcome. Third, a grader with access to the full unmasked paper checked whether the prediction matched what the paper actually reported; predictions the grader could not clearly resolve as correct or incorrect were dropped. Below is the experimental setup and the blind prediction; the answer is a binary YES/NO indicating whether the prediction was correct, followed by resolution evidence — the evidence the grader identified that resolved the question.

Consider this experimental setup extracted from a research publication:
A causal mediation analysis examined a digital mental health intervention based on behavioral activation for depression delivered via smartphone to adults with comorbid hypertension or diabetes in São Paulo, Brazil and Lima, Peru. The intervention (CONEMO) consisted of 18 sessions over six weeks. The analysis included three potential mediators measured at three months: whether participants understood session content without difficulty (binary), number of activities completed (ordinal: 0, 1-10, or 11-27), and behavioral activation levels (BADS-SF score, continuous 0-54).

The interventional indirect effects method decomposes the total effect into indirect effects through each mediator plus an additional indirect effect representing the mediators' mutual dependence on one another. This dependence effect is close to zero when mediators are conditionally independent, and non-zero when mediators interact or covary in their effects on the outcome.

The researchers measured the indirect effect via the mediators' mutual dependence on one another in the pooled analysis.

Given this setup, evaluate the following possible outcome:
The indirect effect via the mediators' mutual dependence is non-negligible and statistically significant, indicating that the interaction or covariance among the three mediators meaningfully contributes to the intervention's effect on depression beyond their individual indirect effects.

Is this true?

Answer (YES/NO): YES